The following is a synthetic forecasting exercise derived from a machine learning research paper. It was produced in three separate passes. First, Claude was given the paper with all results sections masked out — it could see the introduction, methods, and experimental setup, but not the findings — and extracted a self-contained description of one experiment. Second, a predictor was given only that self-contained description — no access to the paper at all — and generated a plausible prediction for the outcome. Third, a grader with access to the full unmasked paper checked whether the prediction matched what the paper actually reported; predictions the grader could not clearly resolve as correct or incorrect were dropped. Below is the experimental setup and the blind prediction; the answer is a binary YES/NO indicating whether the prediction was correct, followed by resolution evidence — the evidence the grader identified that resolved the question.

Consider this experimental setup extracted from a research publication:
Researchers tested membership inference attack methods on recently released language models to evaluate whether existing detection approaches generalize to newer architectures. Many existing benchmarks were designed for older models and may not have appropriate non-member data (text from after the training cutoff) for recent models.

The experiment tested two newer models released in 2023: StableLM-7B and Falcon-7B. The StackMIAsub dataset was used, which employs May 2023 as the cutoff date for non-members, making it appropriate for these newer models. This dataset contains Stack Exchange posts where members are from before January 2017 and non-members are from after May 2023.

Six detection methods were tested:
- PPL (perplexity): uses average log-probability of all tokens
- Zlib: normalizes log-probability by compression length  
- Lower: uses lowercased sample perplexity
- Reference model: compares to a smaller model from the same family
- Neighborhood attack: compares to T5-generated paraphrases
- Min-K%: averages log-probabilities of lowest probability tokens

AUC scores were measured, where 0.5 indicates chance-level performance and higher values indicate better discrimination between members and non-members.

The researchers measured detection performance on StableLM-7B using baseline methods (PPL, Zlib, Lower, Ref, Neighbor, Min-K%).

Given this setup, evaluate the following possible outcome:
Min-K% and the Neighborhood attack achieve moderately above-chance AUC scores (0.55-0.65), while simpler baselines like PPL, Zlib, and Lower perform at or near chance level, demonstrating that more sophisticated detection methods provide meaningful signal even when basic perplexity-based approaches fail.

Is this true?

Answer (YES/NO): NO